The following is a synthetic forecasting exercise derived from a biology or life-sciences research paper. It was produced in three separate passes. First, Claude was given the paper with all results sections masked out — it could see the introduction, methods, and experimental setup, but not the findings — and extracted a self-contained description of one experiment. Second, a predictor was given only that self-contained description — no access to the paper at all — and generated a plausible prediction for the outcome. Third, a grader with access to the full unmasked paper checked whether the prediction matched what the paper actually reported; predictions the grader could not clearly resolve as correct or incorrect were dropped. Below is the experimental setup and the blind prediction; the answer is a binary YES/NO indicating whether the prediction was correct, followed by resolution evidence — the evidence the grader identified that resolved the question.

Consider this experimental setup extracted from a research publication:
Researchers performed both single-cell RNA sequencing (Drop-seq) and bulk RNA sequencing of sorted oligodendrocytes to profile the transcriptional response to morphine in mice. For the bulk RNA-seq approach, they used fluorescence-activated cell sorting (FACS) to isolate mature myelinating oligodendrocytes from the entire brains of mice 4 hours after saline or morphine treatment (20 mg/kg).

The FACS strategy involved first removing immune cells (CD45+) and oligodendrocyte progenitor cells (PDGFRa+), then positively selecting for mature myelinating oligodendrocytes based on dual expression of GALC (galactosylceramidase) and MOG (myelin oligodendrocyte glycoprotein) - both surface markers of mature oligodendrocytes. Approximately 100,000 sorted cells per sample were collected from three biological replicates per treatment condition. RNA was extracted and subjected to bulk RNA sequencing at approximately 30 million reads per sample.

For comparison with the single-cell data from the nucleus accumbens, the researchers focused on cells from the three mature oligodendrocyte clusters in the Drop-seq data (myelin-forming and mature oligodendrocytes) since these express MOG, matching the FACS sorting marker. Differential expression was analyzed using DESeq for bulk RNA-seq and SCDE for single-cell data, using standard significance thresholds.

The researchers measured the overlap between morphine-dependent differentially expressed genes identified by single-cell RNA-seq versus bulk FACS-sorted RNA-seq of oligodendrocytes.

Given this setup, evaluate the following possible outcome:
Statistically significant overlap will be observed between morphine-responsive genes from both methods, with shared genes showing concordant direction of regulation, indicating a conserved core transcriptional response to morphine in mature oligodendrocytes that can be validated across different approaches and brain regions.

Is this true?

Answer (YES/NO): YES